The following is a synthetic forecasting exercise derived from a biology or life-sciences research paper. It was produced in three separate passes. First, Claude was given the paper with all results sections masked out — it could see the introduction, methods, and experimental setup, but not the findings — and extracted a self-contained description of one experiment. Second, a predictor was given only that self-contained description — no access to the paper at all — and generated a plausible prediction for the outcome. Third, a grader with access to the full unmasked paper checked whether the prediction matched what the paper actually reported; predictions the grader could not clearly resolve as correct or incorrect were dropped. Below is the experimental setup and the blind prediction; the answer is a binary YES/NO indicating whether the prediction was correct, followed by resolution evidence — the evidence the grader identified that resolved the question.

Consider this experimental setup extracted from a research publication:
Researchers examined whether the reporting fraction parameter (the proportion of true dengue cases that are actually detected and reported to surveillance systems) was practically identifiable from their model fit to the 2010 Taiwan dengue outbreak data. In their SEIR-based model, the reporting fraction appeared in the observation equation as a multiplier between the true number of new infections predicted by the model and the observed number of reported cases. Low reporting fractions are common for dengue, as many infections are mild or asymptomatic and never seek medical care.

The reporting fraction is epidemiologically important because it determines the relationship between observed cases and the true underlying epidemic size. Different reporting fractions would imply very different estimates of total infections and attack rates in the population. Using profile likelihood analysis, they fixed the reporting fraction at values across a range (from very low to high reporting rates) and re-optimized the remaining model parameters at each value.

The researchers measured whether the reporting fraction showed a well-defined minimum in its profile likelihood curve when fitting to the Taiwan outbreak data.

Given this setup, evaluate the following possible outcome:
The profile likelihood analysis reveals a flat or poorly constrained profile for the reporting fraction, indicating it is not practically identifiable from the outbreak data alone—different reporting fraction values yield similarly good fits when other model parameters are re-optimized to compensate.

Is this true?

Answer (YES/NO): YES